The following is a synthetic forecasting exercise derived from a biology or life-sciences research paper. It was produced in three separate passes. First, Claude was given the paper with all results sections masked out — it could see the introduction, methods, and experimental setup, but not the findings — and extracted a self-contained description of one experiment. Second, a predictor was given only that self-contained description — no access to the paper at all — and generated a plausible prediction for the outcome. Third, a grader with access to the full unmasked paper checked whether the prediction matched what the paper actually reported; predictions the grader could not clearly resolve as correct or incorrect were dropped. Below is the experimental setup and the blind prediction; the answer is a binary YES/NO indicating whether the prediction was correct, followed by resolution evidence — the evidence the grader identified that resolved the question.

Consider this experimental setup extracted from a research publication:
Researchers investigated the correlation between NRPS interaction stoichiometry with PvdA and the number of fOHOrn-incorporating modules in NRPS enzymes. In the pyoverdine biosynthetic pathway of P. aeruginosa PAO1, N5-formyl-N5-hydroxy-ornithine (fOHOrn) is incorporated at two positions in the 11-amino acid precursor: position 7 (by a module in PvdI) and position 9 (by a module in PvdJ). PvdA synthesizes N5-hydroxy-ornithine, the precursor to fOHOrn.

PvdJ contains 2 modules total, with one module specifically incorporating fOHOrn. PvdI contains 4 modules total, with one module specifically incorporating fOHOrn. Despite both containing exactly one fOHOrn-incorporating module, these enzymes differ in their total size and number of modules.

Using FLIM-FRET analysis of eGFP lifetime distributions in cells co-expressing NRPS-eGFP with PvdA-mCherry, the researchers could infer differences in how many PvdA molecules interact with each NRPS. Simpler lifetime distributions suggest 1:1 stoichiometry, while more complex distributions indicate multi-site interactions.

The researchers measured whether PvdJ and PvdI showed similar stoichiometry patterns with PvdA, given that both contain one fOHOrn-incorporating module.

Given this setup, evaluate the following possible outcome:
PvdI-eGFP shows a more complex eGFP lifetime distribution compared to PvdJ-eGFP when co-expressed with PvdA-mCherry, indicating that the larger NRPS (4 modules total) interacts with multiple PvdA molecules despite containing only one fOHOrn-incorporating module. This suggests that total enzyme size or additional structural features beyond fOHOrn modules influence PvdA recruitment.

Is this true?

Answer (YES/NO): YES